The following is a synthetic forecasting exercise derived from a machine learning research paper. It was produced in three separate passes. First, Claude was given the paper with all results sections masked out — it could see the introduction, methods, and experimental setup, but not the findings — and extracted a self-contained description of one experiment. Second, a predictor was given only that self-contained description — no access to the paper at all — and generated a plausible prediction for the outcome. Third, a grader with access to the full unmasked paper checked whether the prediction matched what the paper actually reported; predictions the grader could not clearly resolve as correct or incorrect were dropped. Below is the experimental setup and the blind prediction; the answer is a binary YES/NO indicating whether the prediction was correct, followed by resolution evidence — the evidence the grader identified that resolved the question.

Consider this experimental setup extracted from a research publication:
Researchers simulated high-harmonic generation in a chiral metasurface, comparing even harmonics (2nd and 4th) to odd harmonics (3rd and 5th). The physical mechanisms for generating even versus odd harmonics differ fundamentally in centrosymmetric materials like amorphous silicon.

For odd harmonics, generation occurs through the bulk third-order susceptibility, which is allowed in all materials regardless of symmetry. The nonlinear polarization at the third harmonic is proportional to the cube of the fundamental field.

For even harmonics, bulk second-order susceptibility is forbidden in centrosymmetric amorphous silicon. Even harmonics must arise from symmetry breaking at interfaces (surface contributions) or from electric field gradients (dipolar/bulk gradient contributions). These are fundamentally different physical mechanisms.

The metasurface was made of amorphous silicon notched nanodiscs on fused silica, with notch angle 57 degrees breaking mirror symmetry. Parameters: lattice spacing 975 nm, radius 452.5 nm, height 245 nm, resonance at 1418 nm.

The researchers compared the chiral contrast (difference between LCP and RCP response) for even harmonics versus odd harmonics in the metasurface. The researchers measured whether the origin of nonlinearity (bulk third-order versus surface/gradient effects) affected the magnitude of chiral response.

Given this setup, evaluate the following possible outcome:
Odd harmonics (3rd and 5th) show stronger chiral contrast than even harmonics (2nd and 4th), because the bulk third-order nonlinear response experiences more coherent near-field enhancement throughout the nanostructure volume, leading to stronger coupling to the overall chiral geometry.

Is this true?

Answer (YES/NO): NO